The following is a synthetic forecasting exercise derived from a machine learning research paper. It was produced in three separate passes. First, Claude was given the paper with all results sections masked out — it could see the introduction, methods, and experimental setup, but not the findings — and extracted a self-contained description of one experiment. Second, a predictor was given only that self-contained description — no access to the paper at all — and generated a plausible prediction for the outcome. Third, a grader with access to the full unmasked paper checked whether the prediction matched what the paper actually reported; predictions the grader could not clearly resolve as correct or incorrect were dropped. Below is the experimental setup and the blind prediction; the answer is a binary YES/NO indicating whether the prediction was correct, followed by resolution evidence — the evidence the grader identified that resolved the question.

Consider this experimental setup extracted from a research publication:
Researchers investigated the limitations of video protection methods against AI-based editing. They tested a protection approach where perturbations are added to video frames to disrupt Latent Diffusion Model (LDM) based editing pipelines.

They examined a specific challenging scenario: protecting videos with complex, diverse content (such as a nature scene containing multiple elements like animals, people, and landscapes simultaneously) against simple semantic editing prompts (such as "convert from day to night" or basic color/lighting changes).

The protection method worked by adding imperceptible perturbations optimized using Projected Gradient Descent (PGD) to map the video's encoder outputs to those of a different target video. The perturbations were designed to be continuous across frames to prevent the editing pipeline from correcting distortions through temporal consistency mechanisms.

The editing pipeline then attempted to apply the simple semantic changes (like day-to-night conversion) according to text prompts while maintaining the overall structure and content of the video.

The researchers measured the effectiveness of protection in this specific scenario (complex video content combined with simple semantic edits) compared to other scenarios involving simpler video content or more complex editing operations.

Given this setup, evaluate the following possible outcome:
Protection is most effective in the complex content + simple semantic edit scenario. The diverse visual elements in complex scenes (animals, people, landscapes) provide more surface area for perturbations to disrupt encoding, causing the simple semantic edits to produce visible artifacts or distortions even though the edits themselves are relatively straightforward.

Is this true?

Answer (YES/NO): NO